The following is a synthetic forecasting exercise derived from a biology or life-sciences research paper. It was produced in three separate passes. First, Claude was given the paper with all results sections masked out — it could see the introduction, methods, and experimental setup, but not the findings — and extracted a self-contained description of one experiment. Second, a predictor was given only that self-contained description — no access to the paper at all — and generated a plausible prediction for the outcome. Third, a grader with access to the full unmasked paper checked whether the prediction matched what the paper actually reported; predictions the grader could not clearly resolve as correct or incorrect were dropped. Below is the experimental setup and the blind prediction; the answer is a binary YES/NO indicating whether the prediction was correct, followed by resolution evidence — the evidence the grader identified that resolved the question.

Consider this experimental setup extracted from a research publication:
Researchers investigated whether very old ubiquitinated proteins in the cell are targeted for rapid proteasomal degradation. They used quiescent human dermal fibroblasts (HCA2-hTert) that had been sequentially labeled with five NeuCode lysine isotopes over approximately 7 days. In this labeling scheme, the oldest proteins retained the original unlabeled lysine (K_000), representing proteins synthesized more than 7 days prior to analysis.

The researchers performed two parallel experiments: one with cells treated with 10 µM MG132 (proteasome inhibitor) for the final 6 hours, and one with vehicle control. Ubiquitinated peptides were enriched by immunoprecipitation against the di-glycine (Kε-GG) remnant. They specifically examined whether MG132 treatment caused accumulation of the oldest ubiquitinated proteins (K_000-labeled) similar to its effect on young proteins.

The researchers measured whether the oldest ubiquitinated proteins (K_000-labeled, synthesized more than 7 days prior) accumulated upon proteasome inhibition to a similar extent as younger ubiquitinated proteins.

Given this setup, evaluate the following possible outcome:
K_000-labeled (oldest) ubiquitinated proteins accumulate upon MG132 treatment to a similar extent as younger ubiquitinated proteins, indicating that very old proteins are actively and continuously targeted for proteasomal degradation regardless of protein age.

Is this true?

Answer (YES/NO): NO